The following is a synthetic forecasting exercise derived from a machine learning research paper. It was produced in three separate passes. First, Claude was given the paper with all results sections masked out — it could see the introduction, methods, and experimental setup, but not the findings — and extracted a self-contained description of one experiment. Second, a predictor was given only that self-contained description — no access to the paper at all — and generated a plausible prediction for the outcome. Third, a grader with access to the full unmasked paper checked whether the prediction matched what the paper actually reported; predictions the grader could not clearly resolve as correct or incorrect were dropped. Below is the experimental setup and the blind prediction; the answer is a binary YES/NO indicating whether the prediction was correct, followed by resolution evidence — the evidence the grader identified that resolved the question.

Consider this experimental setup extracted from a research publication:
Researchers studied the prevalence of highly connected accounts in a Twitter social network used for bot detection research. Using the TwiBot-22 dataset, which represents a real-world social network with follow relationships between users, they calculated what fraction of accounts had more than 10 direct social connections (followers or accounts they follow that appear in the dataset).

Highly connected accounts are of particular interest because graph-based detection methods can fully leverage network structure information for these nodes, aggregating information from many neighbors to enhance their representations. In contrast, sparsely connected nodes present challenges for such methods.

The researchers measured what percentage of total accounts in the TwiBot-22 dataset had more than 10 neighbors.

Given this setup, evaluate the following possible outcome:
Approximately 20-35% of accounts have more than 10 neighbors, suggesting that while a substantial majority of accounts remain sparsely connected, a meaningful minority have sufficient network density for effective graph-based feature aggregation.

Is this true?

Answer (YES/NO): NO